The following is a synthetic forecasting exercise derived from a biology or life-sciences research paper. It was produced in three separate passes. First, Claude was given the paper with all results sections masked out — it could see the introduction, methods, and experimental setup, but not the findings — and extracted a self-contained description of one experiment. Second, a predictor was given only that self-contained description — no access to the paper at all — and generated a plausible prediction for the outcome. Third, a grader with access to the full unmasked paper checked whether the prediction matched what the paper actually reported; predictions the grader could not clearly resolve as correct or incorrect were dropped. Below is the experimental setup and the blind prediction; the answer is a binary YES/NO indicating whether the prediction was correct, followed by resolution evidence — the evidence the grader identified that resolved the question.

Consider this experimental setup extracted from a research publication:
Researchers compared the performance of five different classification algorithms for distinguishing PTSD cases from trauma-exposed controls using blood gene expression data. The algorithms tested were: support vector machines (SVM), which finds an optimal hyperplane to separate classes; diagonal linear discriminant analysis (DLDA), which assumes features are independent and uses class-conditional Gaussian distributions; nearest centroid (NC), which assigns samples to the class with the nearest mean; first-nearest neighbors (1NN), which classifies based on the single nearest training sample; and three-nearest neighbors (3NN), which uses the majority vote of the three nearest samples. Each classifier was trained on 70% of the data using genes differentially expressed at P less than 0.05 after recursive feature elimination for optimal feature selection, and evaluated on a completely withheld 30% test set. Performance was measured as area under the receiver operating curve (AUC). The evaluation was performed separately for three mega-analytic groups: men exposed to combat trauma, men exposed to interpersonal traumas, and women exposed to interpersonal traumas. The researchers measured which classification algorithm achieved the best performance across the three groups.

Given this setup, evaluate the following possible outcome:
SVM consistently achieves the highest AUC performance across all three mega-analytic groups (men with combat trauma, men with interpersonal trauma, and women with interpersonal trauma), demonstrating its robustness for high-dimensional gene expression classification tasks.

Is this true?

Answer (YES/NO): YES